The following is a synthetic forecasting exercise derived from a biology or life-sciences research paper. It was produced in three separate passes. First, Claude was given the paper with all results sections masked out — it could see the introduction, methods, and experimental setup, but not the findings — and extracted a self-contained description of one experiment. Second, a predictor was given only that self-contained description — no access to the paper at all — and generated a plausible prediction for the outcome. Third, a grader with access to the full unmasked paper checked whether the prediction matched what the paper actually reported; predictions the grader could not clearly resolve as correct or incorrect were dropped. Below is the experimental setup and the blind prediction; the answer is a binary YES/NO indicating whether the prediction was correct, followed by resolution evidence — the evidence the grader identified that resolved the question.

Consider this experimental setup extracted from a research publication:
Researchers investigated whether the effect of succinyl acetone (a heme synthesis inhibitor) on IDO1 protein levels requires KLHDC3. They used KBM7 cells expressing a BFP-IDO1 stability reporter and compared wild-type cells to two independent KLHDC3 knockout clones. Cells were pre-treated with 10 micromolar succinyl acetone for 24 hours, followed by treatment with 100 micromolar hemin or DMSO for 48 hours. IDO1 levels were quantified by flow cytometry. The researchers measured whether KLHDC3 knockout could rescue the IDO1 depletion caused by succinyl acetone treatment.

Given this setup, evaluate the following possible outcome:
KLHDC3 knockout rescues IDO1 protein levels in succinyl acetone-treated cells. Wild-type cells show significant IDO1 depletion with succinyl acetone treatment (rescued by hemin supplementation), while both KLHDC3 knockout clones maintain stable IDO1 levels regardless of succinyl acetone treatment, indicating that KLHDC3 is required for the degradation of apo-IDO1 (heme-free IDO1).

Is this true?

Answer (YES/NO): YES